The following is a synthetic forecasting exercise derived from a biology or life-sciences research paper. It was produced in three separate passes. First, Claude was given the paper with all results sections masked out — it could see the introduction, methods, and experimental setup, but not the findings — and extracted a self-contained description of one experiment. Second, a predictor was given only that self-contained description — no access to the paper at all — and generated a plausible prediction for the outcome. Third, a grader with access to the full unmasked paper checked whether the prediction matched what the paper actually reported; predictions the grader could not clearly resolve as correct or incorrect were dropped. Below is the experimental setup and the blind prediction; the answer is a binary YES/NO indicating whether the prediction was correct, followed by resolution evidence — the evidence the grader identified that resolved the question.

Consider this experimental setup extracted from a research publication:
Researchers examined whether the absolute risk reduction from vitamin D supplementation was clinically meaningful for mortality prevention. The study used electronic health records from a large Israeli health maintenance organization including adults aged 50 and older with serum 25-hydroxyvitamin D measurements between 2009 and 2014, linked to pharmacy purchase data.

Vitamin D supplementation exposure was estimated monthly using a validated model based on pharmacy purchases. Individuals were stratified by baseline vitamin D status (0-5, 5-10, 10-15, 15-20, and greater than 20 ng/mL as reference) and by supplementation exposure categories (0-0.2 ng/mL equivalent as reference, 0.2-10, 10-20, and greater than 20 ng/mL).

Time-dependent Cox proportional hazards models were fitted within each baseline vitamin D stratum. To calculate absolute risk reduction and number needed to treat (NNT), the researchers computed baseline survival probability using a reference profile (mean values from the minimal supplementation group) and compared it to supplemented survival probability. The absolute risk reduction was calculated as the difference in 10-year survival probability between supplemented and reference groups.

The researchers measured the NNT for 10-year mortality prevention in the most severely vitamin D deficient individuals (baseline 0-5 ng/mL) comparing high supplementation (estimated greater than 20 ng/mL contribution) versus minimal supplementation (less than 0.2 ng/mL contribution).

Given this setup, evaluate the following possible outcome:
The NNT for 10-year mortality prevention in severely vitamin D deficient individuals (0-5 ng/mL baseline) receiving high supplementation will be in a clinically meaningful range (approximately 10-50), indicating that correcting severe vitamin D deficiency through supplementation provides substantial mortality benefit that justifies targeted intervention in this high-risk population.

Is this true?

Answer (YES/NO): YES